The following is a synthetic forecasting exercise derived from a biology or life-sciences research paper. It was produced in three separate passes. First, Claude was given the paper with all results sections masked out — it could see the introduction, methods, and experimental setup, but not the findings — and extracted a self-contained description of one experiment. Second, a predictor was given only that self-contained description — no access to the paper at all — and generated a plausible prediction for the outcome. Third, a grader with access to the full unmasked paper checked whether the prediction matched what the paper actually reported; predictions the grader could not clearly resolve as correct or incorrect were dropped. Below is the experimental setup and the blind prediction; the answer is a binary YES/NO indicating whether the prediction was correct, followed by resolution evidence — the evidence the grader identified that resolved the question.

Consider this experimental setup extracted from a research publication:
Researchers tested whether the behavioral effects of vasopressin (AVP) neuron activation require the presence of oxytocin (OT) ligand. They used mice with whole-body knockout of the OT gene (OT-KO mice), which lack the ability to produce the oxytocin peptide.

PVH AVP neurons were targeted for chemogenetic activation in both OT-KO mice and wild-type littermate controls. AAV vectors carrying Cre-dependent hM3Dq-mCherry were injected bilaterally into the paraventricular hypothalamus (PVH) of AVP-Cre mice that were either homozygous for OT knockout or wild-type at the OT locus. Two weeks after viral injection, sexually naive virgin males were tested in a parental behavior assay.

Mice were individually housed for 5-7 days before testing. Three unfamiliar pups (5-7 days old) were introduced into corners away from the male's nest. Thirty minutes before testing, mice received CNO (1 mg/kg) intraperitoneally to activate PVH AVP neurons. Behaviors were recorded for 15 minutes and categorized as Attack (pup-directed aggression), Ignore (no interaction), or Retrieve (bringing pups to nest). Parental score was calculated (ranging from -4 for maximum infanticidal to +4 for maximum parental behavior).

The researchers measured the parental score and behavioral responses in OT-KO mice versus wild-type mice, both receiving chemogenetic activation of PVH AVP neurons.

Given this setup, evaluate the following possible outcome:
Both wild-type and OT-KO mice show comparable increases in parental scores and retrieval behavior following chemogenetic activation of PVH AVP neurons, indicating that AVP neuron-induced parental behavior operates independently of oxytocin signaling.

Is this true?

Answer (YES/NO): NO